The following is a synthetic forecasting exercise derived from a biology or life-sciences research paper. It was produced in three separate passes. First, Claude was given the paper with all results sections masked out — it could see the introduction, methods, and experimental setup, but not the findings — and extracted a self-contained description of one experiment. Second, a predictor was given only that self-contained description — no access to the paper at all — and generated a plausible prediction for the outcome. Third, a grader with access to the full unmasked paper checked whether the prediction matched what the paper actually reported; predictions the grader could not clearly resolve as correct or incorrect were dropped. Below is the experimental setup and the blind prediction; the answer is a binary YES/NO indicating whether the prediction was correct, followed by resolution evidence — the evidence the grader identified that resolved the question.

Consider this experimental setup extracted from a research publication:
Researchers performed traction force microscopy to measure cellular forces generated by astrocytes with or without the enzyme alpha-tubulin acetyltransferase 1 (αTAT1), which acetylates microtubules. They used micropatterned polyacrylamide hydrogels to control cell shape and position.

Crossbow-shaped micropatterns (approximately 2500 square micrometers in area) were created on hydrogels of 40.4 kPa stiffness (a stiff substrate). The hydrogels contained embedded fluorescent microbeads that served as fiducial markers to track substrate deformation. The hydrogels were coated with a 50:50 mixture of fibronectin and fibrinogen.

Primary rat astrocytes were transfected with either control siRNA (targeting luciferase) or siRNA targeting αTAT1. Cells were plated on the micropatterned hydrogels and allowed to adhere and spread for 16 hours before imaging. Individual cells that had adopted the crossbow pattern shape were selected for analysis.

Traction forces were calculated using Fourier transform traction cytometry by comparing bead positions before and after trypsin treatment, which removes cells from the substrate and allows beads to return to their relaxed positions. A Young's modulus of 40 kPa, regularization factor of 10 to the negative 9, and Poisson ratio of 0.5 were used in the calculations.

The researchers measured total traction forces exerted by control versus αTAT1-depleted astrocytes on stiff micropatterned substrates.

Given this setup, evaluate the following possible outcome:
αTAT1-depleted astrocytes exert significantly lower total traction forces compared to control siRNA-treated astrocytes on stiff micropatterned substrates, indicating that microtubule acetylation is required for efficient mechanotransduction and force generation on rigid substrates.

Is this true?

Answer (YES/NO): YES